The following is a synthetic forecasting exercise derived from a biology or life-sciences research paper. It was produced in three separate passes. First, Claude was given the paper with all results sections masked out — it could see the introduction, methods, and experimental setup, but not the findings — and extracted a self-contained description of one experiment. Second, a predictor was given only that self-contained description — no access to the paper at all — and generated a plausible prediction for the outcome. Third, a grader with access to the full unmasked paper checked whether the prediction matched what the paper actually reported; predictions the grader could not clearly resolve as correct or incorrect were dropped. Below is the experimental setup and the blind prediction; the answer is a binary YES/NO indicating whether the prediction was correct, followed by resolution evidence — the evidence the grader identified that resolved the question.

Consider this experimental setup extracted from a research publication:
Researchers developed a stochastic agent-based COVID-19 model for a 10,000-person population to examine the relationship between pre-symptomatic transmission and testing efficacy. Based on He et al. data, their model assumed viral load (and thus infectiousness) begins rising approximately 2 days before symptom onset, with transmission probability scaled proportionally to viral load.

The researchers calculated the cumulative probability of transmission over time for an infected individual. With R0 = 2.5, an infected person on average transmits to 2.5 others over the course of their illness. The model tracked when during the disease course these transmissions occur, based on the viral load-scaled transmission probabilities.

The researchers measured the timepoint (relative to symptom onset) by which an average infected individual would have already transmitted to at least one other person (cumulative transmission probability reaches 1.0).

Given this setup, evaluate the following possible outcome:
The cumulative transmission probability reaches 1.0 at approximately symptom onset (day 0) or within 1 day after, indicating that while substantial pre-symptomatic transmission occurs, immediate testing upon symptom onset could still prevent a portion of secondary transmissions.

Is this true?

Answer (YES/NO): NO